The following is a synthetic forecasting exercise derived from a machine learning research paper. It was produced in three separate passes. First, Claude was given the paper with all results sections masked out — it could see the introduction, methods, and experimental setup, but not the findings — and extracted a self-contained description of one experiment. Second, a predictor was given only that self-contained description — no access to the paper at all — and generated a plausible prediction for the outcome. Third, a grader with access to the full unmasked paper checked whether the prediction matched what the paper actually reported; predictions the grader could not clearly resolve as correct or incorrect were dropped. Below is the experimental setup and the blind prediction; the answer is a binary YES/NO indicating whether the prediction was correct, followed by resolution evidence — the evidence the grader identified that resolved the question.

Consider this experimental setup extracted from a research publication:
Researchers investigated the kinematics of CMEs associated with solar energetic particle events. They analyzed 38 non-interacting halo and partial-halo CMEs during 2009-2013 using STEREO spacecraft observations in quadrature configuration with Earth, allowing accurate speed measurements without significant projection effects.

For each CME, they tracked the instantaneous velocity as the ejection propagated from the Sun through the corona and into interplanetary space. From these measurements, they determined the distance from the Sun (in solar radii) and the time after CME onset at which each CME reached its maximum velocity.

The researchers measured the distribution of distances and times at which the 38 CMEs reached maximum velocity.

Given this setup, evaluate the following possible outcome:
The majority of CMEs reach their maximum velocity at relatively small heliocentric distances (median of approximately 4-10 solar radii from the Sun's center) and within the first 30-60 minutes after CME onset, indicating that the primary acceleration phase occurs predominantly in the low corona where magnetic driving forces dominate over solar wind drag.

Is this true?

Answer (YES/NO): NO